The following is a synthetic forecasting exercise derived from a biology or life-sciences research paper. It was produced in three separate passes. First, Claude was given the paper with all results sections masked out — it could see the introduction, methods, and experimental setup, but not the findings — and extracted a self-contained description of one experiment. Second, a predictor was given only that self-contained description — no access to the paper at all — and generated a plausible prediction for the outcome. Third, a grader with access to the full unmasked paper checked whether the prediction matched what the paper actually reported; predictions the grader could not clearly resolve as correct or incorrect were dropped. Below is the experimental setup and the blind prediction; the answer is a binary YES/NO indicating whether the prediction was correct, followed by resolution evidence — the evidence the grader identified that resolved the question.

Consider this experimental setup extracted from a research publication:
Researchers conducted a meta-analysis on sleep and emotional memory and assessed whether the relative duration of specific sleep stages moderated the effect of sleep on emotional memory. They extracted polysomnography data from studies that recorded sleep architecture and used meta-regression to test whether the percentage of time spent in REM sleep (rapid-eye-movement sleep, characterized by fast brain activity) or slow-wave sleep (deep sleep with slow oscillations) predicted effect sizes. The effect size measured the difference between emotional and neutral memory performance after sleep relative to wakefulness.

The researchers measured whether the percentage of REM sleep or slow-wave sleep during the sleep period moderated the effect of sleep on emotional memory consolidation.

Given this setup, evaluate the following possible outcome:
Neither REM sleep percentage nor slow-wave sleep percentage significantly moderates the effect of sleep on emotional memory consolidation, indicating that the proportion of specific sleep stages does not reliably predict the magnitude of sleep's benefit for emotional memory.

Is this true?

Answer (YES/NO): YES